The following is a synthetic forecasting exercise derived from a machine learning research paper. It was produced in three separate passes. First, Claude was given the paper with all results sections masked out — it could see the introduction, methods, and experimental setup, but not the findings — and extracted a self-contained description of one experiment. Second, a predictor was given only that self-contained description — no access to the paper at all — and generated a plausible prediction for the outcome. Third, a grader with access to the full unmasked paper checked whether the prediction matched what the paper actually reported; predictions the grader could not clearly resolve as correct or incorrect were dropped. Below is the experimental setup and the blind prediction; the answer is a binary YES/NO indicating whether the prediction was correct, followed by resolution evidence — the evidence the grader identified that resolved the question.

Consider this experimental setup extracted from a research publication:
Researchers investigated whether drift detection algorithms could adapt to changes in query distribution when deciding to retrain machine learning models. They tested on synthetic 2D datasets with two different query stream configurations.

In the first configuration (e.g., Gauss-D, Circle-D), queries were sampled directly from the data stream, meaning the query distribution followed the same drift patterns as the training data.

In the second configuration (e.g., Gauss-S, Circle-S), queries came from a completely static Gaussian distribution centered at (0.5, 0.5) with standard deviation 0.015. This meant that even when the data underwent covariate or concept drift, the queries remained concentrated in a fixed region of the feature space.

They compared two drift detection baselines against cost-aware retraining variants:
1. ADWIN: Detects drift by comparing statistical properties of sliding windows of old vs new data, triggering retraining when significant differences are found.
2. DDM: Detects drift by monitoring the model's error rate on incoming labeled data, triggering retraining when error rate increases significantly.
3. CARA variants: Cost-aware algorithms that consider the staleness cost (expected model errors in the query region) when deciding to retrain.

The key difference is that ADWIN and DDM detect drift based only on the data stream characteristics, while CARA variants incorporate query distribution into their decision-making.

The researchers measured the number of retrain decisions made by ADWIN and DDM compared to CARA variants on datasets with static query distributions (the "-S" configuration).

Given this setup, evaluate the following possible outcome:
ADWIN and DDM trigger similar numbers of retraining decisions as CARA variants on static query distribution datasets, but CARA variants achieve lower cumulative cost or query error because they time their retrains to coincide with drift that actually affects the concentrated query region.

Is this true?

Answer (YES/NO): NO